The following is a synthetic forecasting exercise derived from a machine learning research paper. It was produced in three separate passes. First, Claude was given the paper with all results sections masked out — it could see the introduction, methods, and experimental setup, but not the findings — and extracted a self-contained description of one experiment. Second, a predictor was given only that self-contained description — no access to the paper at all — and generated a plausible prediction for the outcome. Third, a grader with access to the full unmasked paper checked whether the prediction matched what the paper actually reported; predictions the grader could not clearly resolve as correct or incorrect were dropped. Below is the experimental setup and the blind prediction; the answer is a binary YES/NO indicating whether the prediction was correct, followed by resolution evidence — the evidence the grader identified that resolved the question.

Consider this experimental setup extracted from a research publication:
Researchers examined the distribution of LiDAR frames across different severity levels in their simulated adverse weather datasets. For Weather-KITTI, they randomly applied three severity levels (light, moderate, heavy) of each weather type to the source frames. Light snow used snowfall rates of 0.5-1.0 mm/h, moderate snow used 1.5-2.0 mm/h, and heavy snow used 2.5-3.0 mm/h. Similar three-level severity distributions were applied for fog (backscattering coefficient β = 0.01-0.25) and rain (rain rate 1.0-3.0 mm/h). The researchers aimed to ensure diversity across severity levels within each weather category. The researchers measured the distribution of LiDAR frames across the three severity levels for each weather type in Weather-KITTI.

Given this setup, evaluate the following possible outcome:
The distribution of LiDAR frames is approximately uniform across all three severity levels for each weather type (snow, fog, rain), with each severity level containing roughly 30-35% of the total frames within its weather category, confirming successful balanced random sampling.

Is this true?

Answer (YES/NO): YES